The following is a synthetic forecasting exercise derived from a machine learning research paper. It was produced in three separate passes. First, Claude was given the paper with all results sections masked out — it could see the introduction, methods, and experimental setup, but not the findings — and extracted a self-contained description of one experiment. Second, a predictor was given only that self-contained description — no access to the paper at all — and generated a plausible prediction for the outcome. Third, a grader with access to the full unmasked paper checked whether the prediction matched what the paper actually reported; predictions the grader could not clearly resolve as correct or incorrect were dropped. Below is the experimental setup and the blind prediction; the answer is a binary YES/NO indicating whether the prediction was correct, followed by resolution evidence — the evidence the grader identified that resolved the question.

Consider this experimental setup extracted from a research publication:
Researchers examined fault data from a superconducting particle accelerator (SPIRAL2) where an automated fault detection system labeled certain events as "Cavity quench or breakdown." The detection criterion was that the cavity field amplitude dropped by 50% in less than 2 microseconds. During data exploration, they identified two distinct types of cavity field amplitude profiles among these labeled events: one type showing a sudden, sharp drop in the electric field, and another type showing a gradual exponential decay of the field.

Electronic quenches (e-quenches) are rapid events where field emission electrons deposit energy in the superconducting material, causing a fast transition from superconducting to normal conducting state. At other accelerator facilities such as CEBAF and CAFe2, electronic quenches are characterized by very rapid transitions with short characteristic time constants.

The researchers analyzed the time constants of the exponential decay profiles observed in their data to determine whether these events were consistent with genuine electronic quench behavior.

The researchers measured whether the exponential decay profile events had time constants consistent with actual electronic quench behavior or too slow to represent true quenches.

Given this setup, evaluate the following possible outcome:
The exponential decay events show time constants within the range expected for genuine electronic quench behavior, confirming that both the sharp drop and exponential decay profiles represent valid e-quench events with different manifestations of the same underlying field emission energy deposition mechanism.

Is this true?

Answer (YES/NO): NO